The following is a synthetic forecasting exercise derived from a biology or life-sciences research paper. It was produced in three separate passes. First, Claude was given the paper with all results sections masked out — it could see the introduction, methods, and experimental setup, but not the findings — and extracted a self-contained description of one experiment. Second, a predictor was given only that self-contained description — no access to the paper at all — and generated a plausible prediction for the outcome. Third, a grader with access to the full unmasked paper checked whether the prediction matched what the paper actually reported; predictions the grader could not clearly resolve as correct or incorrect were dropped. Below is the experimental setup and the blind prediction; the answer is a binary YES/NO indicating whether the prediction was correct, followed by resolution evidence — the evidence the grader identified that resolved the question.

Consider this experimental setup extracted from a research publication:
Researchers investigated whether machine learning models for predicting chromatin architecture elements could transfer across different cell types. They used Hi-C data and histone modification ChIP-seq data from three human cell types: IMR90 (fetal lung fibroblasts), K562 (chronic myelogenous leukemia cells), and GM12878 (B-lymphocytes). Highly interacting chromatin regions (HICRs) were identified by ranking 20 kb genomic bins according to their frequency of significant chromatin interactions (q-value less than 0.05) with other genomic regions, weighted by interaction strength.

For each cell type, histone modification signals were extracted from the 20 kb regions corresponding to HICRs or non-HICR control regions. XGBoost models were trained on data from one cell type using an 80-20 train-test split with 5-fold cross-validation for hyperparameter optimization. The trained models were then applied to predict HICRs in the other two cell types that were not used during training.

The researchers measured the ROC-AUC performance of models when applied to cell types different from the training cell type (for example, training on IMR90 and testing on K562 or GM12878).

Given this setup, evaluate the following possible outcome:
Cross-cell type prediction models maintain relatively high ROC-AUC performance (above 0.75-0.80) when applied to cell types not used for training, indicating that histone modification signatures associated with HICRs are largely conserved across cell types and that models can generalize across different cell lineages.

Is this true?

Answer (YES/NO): YES